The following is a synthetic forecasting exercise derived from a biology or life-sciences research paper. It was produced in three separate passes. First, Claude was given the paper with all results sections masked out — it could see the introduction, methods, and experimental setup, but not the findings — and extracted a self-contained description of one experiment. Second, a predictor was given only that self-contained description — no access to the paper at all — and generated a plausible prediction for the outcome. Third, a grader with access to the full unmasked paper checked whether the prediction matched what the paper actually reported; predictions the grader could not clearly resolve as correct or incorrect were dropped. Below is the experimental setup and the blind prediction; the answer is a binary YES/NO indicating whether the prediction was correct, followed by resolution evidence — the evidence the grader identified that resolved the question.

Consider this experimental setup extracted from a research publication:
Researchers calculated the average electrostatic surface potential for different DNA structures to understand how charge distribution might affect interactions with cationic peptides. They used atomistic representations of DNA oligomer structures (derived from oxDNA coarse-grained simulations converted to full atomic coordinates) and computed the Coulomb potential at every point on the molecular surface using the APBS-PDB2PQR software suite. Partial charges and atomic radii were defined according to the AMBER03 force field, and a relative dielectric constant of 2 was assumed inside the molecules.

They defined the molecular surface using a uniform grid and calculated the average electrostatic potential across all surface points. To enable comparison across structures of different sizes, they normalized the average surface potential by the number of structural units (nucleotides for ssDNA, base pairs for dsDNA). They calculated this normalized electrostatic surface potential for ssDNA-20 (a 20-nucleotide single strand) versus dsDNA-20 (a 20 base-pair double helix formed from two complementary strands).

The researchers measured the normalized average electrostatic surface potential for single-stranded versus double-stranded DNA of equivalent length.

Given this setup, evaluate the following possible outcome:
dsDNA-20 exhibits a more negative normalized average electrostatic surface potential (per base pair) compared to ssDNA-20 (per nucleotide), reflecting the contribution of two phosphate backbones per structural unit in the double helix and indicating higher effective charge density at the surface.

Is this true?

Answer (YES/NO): YES